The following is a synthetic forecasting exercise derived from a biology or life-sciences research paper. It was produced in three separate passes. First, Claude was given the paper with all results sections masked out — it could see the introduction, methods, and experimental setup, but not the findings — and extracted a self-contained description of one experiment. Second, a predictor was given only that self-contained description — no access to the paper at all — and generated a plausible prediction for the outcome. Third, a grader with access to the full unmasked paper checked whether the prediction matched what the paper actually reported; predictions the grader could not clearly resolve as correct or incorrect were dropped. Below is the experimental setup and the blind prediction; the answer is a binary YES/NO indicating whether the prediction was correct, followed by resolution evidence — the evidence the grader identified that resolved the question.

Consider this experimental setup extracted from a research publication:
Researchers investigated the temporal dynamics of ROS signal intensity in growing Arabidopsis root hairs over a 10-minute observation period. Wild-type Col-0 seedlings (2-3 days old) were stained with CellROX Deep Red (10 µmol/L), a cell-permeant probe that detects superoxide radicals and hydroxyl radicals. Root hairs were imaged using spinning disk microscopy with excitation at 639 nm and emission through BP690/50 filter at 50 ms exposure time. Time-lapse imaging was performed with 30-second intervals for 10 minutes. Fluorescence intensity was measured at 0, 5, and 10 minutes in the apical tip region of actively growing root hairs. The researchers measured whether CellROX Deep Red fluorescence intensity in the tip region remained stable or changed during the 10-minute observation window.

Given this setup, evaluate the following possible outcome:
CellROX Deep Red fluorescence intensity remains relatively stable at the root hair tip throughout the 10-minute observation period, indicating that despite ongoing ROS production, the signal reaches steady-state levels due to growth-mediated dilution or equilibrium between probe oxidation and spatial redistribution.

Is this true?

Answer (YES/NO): NO